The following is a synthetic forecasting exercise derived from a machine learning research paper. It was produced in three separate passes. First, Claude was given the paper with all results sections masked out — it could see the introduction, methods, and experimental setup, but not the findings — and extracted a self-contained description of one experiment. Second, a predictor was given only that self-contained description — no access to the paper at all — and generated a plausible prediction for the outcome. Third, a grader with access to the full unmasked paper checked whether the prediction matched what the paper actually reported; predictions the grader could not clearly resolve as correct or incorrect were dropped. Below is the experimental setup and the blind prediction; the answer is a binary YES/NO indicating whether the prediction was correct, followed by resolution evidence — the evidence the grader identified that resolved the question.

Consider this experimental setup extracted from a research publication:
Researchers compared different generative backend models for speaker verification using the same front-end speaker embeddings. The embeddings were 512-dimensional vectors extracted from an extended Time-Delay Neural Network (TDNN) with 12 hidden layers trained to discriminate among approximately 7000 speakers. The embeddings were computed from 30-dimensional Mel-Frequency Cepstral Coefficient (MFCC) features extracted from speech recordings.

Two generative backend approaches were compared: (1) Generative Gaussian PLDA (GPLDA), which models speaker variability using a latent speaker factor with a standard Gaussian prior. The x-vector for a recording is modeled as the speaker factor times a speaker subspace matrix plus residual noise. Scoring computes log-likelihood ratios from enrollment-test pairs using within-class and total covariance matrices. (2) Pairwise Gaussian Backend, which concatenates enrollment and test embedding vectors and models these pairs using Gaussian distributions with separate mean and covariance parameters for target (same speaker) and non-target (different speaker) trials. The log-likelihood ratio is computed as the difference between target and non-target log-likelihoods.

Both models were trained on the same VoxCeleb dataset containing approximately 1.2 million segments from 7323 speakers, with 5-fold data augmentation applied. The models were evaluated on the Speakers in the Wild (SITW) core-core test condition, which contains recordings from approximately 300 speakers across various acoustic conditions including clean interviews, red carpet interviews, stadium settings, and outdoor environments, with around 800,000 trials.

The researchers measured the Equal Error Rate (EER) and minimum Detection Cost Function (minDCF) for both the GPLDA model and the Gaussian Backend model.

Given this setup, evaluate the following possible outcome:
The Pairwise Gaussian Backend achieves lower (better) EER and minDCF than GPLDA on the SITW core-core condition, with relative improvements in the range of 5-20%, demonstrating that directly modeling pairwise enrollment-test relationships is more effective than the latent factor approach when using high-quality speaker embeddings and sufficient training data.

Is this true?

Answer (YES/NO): NO